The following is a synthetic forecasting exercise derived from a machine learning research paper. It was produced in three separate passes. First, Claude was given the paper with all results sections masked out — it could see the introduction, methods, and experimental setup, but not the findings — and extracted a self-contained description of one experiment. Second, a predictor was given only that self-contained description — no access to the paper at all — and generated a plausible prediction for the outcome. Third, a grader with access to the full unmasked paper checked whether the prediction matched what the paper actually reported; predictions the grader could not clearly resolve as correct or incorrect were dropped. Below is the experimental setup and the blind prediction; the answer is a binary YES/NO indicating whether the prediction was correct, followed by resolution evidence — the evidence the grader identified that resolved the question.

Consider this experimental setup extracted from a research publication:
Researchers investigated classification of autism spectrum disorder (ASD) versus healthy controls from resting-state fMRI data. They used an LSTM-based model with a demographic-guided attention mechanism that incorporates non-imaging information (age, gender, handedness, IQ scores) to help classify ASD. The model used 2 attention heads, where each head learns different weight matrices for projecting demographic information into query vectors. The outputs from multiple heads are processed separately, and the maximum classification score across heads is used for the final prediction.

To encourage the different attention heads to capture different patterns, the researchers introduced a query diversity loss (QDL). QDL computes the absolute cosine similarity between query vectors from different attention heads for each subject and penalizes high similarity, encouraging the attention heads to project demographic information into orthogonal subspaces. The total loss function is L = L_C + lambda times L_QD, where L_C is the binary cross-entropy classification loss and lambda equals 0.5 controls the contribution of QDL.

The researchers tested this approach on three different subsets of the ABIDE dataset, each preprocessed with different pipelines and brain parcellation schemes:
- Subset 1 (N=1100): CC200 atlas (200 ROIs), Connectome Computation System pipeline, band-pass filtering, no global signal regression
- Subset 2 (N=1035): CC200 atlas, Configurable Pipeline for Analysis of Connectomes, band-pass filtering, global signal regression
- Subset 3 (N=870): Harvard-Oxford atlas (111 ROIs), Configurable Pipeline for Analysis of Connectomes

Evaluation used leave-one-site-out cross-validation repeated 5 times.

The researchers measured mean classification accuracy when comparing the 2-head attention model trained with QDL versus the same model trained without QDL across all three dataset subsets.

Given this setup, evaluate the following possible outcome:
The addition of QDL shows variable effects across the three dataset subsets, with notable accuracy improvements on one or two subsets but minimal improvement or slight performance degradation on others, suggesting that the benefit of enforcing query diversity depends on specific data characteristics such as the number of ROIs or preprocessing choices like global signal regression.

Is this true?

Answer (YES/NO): NO